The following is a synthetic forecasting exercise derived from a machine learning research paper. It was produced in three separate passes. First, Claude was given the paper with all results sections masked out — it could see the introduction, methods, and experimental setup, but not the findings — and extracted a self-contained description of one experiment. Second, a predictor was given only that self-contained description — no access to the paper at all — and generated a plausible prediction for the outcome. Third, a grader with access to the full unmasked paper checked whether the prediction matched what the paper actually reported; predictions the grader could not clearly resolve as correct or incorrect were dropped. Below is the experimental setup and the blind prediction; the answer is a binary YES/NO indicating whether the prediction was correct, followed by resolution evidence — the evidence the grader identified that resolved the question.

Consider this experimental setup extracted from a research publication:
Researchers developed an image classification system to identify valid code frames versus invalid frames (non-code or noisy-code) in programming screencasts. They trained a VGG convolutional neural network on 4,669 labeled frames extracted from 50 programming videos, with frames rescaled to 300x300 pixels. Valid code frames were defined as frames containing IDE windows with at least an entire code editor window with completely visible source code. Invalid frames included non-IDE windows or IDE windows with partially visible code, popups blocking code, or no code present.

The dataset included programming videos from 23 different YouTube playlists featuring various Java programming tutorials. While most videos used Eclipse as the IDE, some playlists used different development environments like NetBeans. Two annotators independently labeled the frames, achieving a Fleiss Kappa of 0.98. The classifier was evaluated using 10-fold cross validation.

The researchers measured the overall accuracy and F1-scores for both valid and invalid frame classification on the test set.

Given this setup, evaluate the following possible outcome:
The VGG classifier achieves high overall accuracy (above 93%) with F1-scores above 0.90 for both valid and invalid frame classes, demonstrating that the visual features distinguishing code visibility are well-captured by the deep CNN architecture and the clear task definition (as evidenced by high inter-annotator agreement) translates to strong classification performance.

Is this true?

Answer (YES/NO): NO